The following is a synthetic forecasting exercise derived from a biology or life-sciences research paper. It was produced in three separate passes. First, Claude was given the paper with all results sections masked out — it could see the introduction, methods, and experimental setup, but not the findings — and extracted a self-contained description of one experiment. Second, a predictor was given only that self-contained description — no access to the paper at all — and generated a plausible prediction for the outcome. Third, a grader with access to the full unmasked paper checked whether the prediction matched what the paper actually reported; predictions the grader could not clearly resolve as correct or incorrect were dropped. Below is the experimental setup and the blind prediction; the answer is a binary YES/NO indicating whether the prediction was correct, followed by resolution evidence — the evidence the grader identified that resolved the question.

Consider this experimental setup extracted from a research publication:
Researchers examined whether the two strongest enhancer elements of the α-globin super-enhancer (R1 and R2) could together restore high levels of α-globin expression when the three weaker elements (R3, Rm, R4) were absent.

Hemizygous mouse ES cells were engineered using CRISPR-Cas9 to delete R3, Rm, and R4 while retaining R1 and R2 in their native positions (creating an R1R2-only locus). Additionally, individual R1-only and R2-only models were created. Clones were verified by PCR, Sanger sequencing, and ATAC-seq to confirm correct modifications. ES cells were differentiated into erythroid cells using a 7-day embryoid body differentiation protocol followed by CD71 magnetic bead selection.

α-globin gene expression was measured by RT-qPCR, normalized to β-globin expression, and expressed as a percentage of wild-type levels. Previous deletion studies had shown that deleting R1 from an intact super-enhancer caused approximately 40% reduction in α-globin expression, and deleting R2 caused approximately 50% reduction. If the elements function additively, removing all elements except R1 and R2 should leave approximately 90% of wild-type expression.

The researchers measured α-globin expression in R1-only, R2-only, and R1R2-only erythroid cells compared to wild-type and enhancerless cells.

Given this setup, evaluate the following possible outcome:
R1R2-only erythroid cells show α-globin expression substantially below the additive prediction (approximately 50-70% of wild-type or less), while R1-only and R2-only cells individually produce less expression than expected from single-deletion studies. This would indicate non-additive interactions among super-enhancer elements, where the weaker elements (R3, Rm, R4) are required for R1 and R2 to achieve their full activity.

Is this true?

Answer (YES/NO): YES